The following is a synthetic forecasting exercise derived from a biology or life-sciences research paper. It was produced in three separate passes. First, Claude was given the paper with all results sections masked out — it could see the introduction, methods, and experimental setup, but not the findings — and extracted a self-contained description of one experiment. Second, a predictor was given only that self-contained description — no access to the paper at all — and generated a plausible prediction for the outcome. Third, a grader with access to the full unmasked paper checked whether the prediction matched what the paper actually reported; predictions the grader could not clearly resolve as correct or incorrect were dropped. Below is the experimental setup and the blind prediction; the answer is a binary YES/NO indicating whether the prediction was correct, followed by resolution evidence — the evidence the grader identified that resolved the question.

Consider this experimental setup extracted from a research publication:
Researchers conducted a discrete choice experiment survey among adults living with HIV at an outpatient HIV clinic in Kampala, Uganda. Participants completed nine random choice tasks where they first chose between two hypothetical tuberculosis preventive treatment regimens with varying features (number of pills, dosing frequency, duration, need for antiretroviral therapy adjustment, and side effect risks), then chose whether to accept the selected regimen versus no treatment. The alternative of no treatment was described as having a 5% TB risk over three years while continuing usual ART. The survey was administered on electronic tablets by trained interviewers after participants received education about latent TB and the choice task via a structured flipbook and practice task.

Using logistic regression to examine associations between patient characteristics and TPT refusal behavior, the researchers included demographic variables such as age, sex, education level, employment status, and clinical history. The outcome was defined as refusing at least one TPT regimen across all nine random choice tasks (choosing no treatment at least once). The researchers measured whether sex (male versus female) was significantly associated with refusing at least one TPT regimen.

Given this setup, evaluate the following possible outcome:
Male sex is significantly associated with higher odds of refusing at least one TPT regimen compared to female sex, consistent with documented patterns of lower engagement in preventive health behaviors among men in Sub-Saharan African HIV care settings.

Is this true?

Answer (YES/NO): NO